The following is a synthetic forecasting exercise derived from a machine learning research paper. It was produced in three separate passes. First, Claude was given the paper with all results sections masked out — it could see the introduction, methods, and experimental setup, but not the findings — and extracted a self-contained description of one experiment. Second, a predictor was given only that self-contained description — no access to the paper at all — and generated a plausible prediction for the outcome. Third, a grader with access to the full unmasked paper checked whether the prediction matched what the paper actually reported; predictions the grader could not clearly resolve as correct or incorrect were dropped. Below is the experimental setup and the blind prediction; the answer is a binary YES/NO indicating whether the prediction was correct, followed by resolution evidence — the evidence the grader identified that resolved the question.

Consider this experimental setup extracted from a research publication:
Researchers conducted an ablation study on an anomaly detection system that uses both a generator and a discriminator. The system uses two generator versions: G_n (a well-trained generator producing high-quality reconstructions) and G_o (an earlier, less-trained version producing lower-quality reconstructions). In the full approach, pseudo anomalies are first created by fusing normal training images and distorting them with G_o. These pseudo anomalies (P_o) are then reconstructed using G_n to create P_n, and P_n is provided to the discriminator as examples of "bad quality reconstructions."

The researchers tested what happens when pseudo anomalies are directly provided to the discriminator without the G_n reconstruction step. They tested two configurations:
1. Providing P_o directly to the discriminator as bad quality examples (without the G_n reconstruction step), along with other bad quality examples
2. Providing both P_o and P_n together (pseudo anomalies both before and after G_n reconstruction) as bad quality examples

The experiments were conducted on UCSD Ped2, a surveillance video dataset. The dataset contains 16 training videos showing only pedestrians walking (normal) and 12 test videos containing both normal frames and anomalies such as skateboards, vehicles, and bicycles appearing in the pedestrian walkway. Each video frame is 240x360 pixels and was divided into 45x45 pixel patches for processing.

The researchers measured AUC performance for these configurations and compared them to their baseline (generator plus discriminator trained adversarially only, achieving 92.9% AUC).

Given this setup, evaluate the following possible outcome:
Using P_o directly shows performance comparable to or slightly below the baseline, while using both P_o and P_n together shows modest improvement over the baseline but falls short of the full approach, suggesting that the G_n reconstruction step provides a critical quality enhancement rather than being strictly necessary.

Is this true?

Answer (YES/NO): NO